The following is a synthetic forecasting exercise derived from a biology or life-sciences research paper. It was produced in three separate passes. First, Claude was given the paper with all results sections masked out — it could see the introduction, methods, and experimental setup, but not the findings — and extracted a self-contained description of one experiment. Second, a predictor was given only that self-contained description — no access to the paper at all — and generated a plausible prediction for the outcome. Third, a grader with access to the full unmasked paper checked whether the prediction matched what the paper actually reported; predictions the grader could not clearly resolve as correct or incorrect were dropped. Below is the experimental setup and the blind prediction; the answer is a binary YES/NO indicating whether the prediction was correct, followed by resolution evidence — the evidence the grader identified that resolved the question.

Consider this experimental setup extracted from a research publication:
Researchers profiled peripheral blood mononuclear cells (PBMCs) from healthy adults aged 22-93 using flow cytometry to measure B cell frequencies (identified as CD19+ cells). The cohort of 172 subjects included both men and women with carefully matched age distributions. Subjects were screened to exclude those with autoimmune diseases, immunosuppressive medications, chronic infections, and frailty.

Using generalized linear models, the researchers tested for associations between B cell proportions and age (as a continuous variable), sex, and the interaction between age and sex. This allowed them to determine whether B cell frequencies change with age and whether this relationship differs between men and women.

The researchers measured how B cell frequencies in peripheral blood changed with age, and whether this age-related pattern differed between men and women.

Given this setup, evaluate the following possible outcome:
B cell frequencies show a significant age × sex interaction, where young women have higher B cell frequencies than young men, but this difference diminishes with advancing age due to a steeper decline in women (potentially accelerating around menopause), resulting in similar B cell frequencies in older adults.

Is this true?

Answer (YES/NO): NO